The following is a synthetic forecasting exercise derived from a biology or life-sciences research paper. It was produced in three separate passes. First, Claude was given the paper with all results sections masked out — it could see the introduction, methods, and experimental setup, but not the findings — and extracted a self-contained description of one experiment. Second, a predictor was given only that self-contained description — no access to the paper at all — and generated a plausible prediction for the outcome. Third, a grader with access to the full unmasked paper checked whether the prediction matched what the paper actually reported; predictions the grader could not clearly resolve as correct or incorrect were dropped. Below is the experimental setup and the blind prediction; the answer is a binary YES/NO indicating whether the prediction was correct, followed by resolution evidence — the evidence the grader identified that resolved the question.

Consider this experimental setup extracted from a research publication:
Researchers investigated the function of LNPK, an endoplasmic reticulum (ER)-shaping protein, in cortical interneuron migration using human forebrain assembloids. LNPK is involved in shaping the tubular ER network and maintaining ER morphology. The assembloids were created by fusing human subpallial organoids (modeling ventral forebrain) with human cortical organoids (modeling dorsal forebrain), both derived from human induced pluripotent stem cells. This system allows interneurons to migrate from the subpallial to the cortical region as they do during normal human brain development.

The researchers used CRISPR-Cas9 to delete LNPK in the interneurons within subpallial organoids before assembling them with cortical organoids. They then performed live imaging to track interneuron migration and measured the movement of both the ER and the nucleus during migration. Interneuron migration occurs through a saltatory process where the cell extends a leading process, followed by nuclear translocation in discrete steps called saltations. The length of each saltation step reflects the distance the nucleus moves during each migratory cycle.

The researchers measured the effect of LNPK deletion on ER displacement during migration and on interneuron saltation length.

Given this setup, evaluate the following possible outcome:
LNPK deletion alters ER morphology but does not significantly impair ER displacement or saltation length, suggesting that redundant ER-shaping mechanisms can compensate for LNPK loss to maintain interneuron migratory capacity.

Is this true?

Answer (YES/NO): NO